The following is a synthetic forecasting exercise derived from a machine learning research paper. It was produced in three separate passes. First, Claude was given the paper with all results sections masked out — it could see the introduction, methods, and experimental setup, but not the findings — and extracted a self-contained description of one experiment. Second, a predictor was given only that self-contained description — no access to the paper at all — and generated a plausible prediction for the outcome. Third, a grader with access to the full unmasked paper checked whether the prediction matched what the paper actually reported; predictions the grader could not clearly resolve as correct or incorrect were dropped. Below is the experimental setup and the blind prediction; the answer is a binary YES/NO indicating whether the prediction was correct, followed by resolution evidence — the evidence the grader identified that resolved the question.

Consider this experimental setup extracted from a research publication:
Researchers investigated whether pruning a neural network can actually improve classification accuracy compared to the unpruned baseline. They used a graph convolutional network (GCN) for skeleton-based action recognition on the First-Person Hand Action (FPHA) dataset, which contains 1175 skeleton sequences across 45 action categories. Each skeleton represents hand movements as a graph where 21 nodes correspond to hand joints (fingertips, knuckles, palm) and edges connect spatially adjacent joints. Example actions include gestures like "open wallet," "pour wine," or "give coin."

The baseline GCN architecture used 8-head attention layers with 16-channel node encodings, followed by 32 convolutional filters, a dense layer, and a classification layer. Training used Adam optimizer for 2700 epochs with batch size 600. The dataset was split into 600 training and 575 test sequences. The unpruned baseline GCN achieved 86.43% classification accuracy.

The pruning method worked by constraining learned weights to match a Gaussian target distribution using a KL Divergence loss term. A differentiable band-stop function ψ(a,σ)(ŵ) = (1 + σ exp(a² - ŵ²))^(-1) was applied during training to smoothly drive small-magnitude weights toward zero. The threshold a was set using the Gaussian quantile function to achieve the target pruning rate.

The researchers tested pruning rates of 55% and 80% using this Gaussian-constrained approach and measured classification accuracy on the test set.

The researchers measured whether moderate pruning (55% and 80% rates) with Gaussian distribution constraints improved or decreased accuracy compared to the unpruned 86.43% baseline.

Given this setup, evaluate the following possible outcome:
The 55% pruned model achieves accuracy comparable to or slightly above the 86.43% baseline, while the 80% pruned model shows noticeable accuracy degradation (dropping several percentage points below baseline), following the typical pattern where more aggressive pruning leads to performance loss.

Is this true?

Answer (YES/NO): NO